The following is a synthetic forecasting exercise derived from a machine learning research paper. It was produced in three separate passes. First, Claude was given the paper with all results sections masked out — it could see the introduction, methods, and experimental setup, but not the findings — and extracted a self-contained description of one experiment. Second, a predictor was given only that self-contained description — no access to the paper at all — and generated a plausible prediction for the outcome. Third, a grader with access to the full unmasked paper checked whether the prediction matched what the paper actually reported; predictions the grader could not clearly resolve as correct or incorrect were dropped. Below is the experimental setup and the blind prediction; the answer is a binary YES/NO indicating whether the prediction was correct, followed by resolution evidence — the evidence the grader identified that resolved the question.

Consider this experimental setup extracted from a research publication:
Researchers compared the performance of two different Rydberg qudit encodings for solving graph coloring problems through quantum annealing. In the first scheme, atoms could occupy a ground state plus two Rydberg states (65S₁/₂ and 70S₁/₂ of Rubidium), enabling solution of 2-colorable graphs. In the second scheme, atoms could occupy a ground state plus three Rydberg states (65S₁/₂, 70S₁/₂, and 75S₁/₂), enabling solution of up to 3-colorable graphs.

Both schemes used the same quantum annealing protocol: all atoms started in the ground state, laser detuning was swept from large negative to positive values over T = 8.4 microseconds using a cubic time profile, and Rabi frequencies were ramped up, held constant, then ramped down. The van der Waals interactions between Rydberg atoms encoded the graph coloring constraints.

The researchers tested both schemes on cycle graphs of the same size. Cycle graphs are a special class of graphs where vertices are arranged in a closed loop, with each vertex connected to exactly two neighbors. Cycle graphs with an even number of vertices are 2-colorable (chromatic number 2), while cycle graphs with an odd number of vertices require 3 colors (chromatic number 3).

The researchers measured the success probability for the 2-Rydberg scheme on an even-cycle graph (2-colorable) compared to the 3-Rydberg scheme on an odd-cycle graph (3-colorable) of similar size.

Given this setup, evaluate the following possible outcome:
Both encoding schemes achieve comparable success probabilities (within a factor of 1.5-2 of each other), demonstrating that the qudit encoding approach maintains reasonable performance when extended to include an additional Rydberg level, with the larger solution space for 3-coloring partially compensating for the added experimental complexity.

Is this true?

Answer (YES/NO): YES